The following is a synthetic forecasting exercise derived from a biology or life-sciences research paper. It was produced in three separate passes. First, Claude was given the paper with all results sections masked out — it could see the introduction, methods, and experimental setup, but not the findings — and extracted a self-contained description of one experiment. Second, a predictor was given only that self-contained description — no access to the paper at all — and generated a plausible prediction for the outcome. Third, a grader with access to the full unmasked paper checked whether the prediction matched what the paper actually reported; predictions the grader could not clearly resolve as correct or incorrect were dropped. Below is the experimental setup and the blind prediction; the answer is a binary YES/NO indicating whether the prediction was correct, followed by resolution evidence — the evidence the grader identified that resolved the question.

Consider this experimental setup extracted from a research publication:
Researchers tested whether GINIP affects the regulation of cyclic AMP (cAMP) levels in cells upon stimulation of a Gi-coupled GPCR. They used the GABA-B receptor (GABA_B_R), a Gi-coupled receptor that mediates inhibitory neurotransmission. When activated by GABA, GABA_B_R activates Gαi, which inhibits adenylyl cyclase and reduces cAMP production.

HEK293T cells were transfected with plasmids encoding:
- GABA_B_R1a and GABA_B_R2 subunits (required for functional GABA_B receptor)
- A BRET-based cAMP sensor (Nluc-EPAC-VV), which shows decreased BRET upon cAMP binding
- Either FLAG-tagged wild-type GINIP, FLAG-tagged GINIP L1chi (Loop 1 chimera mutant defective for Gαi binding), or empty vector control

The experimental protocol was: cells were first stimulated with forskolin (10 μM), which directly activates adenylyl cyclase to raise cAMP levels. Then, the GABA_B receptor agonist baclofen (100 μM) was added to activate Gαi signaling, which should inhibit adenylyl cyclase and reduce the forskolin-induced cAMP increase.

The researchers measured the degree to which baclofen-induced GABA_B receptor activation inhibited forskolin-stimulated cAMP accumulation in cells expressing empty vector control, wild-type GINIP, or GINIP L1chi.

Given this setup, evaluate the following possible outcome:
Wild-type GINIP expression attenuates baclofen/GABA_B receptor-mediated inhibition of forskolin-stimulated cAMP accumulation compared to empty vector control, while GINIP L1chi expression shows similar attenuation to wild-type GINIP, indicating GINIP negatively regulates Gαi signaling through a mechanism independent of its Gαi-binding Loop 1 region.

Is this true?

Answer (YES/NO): NO